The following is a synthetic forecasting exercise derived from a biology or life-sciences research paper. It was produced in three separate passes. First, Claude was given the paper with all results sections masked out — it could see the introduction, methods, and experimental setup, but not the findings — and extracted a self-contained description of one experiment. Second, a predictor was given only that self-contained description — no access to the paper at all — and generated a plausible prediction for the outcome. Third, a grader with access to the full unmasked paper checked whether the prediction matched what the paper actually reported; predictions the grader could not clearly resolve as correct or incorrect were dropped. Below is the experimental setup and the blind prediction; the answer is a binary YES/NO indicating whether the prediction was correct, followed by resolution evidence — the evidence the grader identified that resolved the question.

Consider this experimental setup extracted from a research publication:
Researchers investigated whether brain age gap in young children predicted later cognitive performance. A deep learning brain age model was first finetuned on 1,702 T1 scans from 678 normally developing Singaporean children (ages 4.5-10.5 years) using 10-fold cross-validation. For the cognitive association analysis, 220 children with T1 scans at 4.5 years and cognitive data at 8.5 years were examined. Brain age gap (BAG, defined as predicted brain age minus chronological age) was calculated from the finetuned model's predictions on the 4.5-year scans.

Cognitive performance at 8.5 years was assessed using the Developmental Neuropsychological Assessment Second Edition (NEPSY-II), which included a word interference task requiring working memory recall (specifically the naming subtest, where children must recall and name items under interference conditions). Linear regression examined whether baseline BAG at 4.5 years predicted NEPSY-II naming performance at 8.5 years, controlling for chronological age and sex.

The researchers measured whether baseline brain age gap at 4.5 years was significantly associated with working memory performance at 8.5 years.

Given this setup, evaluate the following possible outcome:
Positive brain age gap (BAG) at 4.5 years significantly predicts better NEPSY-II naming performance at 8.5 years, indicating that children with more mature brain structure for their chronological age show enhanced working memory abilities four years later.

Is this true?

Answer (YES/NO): NO